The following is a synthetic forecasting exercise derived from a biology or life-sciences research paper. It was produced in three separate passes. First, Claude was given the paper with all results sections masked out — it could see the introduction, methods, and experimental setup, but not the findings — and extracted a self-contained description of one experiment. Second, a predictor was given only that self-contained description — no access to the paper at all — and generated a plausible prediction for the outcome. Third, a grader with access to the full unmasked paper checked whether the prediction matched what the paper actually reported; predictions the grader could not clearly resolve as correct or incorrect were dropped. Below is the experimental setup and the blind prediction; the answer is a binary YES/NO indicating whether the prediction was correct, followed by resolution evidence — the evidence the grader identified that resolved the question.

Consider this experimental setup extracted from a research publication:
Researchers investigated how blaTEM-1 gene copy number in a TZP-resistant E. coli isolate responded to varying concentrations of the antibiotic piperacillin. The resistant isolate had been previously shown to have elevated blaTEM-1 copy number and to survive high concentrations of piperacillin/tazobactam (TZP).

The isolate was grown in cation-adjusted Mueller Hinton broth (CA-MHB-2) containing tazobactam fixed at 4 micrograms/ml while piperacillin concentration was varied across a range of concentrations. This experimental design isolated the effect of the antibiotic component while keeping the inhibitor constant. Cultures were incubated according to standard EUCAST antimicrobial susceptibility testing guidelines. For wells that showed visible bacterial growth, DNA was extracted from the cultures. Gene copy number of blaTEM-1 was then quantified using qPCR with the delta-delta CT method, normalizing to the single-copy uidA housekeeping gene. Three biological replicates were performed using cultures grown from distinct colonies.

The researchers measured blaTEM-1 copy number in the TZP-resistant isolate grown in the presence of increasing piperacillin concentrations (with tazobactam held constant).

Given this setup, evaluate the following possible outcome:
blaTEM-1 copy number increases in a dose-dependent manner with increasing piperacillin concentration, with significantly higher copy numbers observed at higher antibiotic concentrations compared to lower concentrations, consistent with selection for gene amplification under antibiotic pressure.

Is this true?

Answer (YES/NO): NO